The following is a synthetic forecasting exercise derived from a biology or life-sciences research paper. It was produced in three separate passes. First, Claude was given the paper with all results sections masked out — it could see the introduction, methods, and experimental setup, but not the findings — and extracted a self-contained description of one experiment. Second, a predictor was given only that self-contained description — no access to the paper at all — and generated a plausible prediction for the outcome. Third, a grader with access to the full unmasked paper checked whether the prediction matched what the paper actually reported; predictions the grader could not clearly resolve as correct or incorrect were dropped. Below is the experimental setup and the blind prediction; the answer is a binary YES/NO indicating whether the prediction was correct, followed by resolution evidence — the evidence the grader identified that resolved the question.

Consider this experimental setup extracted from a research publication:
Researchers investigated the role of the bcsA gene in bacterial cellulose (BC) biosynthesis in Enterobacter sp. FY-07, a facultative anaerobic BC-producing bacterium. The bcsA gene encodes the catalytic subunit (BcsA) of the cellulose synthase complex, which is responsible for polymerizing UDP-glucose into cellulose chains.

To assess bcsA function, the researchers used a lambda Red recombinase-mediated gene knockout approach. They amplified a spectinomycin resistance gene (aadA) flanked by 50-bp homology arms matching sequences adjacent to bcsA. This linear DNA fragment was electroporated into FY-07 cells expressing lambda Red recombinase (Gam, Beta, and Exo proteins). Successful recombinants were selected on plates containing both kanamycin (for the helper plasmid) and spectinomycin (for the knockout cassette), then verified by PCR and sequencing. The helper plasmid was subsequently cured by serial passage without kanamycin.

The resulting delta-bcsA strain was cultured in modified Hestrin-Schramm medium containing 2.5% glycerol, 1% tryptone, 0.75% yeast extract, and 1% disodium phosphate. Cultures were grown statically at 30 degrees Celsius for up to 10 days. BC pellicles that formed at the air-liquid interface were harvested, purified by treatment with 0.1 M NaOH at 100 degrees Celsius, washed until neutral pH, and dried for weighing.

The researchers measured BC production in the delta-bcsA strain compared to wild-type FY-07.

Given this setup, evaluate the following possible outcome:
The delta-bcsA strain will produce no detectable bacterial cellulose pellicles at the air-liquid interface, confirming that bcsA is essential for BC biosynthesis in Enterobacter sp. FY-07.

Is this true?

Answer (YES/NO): YES